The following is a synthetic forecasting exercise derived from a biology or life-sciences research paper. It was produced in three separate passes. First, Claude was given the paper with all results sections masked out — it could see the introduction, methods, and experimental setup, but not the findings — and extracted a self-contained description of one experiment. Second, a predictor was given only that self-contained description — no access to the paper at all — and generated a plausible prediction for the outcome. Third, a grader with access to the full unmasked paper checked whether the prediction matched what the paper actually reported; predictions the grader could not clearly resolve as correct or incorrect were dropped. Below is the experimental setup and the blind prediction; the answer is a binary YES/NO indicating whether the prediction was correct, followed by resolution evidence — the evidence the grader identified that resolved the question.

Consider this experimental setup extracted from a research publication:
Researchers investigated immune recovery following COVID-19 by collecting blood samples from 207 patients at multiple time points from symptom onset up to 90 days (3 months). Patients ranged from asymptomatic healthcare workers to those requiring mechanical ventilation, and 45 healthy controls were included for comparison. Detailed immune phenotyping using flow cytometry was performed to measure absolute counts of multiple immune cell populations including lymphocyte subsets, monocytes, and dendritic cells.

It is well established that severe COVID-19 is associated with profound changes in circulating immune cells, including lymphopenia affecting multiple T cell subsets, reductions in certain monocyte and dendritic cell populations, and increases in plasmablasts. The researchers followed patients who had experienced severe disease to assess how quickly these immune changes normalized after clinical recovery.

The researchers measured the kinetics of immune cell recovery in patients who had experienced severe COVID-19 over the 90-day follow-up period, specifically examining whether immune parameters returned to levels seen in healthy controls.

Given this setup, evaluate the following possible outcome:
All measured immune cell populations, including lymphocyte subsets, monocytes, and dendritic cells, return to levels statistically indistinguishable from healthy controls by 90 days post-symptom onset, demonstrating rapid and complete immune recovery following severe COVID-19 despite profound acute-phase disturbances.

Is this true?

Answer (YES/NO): NO